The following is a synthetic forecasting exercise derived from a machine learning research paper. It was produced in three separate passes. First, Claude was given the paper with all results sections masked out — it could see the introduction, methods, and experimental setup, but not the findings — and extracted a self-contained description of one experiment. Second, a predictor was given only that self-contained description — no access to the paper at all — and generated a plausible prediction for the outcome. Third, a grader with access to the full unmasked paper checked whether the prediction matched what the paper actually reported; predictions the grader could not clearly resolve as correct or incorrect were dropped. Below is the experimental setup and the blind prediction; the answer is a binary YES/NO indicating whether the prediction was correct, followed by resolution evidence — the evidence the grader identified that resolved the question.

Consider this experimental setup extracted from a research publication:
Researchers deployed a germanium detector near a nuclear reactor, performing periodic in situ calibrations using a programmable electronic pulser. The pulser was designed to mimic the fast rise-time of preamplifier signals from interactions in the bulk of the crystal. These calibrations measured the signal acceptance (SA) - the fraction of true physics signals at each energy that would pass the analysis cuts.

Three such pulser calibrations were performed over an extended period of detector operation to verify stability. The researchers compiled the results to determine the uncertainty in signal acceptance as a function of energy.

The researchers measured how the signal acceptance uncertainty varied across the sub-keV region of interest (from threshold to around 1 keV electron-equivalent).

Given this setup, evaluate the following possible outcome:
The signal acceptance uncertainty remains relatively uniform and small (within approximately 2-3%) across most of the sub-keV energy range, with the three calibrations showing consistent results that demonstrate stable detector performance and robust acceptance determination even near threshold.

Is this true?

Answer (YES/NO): NO